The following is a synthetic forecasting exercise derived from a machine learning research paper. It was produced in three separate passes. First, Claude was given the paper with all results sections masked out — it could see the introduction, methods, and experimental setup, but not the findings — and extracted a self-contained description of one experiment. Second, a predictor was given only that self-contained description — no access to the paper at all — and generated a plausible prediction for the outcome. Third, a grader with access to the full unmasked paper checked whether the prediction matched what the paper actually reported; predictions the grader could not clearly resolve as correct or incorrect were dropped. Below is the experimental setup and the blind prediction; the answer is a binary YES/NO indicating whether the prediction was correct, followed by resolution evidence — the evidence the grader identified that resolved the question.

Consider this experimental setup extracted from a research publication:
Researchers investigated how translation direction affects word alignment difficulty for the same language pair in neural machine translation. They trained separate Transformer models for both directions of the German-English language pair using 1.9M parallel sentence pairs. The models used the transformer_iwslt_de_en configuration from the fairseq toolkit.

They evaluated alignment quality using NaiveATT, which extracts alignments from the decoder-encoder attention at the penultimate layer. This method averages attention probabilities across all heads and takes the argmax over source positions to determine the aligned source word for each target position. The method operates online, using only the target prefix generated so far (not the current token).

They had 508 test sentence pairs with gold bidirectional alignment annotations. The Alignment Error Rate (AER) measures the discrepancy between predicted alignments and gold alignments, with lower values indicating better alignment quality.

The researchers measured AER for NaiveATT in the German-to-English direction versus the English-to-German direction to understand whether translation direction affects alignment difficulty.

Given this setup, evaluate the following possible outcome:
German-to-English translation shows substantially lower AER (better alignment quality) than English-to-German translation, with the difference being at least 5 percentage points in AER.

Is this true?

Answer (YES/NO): YES